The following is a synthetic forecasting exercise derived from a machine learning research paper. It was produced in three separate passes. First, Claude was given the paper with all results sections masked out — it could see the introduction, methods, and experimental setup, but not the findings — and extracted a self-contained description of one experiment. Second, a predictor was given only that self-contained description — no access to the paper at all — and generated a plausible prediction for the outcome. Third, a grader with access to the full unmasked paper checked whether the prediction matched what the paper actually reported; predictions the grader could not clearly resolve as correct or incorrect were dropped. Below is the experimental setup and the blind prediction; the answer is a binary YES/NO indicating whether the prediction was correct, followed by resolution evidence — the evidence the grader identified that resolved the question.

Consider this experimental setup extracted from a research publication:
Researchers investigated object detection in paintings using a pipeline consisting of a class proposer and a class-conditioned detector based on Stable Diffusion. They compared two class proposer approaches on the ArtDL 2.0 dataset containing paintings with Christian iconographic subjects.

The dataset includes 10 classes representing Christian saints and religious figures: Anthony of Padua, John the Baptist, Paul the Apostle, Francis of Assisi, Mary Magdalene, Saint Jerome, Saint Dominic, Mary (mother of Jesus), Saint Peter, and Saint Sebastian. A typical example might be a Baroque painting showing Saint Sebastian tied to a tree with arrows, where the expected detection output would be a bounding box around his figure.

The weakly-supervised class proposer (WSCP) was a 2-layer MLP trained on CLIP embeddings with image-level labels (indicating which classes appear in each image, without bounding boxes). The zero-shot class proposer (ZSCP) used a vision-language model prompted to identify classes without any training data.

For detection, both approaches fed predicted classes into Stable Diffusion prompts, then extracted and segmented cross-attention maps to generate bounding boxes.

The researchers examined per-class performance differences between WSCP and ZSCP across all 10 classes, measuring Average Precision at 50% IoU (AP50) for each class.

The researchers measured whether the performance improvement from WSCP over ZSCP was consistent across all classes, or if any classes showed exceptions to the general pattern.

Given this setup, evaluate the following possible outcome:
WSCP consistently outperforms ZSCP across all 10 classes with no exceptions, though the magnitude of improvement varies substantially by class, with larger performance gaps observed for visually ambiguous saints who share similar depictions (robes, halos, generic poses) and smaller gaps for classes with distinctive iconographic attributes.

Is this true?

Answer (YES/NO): NO